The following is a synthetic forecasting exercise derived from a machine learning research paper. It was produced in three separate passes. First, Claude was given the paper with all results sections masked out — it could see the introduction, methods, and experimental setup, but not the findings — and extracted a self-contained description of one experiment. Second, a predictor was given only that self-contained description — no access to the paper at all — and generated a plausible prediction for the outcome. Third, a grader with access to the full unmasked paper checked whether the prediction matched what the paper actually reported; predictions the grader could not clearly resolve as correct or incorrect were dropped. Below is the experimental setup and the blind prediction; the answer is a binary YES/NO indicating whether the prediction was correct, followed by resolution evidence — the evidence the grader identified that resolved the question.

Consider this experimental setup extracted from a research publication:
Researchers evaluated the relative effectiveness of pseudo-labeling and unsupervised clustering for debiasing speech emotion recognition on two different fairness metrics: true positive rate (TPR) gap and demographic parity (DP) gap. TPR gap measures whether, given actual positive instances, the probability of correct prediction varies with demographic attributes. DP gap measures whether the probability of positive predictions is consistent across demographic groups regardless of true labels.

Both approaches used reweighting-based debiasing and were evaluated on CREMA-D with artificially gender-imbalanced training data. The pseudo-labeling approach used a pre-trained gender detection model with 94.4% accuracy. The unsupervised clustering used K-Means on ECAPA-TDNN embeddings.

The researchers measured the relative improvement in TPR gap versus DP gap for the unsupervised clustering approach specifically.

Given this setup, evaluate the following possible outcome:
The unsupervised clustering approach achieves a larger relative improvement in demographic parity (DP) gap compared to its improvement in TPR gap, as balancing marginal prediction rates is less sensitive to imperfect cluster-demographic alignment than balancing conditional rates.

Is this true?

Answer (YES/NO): NO